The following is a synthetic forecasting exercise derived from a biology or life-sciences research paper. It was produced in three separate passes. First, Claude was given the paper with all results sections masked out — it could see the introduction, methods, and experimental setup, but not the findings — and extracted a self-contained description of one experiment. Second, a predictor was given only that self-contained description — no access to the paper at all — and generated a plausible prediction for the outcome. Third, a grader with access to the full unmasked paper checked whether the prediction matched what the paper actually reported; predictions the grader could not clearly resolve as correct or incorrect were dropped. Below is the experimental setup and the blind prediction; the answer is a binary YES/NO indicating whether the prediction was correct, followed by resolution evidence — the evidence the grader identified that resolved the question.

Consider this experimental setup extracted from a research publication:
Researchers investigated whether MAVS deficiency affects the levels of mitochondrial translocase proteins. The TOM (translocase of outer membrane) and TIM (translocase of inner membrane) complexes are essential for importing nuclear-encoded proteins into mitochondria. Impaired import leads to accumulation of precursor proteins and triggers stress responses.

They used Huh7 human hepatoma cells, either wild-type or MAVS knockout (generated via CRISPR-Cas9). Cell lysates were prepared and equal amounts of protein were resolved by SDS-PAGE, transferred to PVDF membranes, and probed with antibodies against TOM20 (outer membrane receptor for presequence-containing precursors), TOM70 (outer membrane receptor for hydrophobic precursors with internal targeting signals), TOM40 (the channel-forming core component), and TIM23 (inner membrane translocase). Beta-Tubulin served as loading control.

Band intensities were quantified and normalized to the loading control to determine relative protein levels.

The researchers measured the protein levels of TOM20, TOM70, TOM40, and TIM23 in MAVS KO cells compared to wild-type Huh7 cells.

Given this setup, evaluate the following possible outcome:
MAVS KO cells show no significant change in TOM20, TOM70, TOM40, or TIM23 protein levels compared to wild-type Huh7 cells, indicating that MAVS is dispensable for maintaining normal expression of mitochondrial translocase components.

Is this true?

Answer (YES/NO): NO